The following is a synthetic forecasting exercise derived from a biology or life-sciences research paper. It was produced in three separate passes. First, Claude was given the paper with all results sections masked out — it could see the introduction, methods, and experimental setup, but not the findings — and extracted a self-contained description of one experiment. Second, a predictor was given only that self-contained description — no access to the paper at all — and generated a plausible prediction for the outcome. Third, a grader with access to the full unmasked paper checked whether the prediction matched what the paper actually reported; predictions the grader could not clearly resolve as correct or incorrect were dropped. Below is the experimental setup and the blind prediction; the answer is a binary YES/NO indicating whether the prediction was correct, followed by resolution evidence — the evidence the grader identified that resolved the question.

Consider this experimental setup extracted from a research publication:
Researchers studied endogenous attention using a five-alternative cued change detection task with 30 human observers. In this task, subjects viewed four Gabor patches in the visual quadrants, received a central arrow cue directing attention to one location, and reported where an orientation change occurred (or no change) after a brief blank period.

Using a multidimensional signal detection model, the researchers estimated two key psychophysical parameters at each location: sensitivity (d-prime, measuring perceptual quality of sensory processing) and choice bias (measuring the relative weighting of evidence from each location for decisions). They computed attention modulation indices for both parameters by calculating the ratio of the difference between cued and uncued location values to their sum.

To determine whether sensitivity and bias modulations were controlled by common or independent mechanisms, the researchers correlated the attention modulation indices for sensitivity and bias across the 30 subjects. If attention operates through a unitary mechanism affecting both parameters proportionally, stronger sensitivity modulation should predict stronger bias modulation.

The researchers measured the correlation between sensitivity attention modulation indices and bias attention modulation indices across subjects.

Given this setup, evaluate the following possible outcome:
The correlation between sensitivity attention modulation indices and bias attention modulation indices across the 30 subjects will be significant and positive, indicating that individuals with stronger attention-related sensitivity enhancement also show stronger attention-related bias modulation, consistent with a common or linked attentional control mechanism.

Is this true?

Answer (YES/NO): NO